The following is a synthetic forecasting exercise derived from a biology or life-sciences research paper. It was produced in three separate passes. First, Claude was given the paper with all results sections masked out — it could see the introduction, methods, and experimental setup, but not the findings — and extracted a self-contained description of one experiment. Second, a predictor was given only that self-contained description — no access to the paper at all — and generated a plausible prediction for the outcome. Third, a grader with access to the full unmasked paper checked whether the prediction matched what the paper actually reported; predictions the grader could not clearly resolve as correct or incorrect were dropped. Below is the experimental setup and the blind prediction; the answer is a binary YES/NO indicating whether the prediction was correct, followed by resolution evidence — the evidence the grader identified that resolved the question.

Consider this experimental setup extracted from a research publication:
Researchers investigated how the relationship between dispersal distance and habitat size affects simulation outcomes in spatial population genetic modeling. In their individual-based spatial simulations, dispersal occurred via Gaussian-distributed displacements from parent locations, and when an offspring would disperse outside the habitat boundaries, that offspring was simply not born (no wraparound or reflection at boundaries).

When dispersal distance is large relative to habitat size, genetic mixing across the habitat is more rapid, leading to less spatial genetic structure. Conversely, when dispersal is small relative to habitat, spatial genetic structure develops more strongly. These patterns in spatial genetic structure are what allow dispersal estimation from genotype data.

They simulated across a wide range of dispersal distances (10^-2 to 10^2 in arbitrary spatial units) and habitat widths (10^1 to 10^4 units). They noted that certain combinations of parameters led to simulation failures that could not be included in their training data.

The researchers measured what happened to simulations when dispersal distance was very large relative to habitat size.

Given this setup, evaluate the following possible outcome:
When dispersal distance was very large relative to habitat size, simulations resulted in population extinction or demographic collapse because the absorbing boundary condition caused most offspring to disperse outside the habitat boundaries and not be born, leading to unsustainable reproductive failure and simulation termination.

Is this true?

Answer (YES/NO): YES